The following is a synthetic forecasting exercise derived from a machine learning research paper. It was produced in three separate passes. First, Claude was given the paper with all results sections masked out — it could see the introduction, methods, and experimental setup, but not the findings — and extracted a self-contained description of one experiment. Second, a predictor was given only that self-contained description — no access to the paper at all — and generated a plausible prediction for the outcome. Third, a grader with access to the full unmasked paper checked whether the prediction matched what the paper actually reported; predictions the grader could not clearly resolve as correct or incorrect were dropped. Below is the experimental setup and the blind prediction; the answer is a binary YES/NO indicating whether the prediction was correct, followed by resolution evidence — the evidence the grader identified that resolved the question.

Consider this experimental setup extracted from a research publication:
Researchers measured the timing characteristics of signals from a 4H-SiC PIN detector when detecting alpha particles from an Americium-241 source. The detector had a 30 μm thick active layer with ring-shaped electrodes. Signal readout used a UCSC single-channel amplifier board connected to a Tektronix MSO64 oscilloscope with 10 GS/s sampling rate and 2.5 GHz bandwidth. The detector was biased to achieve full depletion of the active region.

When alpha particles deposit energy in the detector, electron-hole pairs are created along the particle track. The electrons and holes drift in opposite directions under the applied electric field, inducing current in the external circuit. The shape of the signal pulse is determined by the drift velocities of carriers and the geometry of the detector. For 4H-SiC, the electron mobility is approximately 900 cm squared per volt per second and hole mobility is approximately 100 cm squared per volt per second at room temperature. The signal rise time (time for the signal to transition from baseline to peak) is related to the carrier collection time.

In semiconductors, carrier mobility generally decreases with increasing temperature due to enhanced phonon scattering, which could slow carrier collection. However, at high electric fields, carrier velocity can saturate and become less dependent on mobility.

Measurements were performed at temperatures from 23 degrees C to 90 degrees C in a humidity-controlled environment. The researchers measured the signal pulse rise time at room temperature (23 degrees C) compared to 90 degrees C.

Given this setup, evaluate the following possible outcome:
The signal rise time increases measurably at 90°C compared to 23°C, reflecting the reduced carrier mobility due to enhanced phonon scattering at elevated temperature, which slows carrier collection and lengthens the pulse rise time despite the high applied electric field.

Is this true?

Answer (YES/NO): YES